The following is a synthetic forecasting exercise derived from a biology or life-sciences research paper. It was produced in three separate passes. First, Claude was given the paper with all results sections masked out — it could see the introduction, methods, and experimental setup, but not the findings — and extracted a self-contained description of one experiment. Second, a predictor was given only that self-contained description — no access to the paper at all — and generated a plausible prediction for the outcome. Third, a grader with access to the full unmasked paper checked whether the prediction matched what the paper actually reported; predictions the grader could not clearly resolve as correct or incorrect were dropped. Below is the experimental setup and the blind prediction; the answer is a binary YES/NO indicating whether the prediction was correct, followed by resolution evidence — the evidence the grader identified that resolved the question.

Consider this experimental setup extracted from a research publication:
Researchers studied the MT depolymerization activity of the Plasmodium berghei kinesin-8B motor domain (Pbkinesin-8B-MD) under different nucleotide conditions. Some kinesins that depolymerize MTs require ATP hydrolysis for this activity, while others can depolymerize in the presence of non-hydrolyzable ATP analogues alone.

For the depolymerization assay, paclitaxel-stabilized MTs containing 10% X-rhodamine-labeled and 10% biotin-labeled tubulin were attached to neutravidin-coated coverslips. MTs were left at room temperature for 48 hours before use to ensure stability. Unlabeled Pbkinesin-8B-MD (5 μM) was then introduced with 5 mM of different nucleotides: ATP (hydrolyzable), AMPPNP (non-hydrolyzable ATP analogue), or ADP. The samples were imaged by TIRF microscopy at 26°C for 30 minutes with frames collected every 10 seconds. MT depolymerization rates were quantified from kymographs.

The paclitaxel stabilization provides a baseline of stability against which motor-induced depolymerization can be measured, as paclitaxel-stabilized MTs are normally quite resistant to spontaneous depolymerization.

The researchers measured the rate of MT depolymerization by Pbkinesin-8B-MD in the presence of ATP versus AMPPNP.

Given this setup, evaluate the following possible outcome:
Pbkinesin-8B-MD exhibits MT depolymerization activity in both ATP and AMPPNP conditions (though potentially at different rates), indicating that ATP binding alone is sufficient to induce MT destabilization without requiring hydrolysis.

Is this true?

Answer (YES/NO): YES